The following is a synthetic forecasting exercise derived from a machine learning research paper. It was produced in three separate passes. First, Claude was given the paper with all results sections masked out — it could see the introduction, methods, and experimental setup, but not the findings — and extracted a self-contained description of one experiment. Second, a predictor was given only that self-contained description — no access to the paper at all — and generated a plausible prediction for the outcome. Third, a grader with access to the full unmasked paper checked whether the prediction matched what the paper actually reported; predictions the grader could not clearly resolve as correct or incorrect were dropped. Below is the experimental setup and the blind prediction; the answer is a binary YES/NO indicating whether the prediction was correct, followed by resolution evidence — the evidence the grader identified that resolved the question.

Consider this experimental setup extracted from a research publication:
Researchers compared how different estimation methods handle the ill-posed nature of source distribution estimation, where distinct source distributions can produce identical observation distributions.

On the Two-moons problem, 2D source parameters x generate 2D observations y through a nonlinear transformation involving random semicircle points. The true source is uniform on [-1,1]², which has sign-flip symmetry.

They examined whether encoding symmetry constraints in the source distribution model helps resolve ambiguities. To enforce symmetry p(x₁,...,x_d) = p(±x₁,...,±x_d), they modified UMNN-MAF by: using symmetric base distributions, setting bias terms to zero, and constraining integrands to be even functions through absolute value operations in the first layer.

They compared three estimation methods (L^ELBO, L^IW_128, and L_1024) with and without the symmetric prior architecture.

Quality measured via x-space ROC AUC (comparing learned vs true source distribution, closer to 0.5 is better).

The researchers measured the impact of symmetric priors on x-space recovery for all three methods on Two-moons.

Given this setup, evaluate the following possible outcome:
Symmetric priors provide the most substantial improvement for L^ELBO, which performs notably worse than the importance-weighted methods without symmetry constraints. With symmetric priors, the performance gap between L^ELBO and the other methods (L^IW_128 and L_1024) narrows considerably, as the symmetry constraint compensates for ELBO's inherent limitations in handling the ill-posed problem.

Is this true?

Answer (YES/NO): NO